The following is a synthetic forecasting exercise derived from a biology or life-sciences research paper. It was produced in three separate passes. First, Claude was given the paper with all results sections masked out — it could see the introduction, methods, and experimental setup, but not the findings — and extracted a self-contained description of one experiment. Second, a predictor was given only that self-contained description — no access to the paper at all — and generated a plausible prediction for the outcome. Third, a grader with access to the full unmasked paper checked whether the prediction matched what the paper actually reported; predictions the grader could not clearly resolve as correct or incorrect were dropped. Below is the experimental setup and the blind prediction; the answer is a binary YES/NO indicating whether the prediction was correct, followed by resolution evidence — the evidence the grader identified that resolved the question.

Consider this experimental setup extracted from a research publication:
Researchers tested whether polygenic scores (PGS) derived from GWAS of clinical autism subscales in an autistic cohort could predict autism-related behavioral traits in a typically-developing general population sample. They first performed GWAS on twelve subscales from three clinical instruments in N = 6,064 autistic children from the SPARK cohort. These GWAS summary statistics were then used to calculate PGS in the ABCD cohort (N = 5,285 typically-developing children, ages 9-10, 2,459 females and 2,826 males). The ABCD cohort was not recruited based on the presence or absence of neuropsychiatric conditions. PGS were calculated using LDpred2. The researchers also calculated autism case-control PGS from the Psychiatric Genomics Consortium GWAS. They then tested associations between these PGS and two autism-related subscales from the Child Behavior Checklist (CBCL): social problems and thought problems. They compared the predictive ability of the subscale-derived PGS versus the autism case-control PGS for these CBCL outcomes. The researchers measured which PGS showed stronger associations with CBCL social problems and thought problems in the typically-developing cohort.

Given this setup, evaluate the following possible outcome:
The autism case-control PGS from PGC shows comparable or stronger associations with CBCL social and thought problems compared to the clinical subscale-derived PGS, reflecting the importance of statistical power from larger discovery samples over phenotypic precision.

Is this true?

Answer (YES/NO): NO